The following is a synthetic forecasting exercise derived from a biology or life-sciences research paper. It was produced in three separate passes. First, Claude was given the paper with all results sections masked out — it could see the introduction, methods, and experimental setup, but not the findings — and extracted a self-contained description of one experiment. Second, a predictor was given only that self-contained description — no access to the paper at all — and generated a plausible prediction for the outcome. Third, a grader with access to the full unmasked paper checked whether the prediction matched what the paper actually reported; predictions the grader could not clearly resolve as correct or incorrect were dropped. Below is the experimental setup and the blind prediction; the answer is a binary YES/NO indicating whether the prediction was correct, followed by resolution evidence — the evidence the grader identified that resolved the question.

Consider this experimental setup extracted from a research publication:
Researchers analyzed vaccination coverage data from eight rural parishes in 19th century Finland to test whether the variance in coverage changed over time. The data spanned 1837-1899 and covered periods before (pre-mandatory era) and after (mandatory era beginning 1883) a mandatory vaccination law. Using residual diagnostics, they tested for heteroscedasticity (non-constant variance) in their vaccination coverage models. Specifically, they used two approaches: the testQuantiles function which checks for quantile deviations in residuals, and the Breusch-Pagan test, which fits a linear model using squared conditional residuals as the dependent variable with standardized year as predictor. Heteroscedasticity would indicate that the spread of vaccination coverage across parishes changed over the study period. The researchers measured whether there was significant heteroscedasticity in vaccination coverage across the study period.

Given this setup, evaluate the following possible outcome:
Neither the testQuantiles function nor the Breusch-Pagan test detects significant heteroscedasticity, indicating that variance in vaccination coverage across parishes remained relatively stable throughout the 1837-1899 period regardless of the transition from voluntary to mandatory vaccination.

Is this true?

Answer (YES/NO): NO